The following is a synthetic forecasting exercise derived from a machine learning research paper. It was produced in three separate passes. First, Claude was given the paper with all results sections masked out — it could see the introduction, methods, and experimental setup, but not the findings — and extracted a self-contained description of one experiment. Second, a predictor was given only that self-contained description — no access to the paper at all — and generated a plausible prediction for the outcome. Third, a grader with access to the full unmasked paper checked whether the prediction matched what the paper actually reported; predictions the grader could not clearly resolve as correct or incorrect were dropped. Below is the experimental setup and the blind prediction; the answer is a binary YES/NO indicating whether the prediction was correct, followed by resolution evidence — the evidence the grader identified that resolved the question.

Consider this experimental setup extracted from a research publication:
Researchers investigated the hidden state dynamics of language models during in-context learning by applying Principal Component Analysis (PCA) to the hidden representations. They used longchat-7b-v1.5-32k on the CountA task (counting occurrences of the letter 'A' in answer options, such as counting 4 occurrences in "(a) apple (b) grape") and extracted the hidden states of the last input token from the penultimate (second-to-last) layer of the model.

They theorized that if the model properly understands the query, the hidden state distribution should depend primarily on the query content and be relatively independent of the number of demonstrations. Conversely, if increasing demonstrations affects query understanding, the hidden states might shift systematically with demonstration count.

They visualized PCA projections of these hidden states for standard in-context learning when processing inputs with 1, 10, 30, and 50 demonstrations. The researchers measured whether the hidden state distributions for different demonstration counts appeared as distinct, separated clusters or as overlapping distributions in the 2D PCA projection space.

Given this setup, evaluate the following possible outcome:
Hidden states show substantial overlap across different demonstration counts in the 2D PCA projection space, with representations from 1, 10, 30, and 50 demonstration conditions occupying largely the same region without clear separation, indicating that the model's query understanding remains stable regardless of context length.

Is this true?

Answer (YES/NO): NO